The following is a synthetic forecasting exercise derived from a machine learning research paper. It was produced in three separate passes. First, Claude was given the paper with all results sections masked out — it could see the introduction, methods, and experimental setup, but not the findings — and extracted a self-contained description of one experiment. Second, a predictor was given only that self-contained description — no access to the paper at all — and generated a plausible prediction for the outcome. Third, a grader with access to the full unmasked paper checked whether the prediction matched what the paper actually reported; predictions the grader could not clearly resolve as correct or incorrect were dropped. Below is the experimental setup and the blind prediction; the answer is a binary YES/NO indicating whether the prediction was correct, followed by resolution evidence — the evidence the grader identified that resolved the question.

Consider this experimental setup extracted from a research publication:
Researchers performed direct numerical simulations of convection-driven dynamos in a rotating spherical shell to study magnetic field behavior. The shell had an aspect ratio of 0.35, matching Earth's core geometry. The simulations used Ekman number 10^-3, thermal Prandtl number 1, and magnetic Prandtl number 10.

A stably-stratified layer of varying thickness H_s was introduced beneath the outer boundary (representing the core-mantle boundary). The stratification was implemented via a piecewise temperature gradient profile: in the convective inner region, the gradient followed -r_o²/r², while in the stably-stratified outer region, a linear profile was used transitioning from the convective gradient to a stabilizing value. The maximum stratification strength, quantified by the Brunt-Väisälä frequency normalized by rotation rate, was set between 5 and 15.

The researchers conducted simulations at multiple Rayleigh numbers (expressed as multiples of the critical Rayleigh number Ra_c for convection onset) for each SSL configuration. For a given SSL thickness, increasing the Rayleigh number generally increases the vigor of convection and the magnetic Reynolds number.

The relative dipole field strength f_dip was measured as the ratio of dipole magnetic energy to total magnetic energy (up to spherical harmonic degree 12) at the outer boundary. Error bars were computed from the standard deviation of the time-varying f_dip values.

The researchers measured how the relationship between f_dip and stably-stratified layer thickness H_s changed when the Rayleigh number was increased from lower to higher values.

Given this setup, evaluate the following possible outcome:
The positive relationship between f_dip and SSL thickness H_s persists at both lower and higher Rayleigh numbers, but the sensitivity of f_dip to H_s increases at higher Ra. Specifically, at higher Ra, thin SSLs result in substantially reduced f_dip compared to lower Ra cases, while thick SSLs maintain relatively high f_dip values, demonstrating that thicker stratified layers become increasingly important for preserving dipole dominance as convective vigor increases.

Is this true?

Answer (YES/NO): YES